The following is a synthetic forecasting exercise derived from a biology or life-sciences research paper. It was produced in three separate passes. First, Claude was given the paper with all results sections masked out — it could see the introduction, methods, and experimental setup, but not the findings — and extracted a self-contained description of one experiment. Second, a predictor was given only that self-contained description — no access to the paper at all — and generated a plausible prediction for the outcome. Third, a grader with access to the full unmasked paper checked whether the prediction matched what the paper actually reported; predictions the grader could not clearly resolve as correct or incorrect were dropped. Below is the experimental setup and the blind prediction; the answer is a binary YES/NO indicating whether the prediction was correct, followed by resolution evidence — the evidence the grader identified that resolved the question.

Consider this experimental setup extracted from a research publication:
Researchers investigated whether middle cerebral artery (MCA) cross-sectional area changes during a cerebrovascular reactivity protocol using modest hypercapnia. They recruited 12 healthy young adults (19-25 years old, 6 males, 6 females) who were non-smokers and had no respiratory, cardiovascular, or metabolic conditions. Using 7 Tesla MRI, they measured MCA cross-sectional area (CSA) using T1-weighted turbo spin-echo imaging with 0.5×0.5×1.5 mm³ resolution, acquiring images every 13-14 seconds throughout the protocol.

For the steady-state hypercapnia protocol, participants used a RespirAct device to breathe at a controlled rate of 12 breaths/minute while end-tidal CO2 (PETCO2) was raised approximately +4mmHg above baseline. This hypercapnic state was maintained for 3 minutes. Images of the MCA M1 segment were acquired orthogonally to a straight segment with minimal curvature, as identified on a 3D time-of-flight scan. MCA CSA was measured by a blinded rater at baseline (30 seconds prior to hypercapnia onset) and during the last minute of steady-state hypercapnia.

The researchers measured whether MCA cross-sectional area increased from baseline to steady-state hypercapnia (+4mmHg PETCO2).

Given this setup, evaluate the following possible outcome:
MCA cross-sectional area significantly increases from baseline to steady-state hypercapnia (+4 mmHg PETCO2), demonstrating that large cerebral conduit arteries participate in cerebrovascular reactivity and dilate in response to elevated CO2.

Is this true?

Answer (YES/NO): YES